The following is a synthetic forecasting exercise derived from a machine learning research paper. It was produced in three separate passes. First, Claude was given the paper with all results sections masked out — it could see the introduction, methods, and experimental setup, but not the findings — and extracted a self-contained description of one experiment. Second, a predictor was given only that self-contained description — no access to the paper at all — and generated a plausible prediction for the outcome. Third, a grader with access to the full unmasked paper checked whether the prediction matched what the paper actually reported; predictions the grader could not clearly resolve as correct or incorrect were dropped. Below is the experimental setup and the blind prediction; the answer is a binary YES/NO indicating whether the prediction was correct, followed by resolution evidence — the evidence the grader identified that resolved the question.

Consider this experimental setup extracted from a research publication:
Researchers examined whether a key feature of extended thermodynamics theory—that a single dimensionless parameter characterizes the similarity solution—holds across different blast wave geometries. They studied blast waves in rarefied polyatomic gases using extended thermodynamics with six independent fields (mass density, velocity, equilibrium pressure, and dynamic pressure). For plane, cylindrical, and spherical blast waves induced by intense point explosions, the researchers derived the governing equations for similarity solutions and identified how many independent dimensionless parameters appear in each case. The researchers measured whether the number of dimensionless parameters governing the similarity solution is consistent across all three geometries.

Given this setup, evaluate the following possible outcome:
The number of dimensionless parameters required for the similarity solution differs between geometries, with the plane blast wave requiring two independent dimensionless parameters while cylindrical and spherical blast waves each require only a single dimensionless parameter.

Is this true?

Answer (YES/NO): NO